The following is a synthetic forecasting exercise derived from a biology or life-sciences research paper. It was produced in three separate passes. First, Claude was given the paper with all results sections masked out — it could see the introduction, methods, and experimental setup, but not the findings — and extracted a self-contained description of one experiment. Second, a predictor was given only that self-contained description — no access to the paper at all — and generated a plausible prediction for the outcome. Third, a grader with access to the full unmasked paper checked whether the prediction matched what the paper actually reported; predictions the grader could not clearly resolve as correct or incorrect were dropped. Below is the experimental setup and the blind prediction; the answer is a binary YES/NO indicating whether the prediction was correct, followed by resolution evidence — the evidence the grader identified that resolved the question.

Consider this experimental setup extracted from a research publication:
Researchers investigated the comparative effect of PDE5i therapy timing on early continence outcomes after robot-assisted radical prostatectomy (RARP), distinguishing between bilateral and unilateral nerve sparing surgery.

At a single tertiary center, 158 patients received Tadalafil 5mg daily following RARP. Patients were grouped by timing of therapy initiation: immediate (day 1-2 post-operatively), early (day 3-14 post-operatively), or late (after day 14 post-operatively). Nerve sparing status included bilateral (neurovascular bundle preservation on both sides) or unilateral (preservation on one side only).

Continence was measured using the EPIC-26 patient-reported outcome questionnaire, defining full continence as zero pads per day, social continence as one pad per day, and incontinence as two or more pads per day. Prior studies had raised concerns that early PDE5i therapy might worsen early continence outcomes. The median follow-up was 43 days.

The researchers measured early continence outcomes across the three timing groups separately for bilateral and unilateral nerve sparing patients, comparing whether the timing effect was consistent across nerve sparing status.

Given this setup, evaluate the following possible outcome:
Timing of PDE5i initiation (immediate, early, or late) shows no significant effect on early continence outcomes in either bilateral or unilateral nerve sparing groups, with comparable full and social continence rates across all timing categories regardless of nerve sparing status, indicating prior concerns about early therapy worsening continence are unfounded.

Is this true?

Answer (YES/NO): NO